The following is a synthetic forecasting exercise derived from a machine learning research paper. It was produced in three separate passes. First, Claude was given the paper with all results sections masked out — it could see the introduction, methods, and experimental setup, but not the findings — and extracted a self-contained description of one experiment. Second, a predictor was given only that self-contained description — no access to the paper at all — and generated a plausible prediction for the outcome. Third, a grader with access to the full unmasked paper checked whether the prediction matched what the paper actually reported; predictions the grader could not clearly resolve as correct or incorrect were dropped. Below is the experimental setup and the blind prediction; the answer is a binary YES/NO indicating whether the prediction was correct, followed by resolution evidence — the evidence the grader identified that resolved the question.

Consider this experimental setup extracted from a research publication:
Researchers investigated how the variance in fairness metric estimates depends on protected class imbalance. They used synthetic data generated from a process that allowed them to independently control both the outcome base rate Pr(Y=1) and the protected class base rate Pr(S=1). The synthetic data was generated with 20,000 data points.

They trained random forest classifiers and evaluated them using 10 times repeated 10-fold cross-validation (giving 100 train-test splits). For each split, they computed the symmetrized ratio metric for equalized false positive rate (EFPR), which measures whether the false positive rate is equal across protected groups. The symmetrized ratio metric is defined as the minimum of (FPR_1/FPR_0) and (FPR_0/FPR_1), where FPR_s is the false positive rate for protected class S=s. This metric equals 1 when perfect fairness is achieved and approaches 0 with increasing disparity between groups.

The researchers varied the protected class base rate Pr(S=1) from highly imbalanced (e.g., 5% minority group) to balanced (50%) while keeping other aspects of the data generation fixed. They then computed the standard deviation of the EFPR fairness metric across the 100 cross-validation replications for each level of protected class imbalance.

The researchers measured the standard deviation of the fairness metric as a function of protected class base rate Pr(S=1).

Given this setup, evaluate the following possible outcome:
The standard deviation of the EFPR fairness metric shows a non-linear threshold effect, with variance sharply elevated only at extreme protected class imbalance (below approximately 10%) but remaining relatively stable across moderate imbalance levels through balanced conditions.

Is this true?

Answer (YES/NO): NO